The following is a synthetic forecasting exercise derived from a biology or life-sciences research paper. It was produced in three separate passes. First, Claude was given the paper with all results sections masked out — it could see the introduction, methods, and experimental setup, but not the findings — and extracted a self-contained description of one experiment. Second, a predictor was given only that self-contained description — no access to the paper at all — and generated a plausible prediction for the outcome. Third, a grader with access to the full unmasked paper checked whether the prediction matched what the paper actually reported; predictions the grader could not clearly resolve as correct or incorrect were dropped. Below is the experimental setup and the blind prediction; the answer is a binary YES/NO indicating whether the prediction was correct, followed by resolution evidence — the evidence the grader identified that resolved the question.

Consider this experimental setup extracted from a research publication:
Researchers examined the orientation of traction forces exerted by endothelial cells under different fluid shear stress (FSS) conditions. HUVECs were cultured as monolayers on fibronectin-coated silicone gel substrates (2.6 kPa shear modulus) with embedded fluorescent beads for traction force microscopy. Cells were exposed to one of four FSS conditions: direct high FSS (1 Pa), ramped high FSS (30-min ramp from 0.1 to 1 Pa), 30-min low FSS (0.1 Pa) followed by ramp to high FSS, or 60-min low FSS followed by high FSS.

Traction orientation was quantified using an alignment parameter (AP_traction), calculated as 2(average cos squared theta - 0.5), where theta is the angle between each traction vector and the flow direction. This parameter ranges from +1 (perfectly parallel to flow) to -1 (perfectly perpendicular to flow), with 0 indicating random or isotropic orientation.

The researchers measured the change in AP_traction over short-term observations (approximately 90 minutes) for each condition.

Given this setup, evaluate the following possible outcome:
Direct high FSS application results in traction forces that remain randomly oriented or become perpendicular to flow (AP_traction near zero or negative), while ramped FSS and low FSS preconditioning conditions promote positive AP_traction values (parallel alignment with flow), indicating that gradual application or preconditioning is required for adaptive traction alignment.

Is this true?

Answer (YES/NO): NO